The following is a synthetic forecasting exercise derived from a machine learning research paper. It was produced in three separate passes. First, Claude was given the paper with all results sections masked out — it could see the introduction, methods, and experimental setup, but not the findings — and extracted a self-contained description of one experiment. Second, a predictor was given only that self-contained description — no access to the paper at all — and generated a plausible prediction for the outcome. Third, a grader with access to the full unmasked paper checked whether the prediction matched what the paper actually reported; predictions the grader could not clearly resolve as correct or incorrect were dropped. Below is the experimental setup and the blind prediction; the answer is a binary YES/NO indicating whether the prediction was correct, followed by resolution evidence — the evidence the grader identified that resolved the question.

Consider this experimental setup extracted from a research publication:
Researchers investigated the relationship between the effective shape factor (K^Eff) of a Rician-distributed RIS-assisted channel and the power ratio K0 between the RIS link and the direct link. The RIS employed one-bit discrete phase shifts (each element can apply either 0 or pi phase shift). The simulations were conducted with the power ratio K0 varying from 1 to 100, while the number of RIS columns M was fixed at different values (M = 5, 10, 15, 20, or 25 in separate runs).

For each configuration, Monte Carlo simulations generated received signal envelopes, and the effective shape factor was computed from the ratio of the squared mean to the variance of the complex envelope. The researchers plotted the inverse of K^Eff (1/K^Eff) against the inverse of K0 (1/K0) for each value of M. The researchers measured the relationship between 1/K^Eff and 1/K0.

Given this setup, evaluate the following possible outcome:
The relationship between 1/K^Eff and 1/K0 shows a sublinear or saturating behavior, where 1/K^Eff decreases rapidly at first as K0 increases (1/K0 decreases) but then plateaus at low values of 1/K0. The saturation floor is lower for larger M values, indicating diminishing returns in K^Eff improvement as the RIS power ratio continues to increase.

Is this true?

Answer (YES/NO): NO